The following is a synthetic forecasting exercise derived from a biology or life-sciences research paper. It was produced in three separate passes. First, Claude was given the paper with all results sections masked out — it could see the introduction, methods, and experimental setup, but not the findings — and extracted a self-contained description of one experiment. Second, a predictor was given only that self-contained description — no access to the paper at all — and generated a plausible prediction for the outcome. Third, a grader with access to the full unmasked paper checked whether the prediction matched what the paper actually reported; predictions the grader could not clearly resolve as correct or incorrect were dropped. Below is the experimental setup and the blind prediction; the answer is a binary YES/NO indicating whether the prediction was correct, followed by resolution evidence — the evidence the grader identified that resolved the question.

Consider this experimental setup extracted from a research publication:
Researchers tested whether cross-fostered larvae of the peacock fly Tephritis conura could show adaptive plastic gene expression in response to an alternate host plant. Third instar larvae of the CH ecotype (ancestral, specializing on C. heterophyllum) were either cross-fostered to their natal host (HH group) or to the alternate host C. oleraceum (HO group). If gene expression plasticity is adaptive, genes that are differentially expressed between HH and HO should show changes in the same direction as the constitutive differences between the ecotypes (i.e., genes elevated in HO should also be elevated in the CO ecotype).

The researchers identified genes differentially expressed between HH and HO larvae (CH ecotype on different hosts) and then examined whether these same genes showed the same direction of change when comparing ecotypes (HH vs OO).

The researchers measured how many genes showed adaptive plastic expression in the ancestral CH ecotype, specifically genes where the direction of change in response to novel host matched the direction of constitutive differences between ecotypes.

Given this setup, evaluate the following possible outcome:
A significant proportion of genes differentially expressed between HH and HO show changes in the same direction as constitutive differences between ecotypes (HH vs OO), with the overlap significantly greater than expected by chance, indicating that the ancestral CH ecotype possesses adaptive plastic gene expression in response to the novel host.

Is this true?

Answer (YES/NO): NO